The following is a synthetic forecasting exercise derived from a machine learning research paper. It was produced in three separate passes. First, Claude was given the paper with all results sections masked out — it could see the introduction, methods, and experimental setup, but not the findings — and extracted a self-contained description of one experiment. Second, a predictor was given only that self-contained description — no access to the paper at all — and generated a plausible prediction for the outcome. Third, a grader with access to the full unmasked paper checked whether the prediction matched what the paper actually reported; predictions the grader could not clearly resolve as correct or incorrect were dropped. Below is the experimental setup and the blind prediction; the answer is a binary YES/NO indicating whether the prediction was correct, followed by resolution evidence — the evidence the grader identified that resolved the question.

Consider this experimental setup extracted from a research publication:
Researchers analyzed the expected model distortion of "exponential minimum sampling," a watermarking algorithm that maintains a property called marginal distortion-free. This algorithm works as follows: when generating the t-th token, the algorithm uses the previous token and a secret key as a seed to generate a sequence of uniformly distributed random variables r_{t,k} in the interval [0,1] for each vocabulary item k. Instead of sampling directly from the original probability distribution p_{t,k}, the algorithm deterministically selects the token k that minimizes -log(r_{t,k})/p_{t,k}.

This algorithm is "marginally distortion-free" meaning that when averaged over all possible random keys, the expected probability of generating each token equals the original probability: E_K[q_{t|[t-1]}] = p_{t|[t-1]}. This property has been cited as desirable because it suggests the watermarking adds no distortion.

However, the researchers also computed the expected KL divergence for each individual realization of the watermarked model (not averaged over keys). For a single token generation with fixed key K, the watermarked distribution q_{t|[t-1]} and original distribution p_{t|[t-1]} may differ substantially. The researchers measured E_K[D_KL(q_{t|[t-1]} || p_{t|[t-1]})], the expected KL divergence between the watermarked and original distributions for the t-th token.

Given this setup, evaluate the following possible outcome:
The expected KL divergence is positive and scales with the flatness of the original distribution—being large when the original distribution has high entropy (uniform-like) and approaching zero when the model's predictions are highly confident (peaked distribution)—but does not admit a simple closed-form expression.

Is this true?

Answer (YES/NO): NO